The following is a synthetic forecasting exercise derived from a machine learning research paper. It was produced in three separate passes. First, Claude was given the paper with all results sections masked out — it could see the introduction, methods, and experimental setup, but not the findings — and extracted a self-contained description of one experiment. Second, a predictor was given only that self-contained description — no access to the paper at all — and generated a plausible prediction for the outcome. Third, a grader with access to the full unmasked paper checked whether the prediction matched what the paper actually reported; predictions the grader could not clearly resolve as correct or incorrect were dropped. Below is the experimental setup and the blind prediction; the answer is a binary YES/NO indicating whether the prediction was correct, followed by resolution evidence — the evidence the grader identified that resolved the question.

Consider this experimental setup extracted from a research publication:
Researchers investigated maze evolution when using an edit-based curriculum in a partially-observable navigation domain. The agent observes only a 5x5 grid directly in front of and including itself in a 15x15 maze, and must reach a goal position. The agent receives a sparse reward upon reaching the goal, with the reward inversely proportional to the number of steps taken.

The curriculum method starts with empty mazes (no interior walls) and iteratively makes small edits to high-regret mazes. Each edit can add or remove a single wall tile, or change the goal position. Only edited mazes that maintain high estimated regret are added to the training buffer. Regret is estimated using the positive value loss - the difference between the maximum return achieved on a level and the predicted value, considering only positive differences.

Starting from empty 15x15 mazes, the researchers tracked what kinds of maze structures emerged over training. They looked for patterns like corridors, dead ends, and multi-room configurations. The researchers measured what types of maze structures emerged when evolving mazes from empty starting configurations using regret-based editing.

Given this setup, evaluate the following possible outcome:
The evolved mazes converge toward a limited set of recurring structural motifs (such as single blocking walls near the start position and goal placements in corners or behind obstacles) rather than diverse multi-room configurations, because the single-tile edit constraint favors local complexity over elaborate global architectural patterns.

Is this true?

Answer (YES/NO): NO